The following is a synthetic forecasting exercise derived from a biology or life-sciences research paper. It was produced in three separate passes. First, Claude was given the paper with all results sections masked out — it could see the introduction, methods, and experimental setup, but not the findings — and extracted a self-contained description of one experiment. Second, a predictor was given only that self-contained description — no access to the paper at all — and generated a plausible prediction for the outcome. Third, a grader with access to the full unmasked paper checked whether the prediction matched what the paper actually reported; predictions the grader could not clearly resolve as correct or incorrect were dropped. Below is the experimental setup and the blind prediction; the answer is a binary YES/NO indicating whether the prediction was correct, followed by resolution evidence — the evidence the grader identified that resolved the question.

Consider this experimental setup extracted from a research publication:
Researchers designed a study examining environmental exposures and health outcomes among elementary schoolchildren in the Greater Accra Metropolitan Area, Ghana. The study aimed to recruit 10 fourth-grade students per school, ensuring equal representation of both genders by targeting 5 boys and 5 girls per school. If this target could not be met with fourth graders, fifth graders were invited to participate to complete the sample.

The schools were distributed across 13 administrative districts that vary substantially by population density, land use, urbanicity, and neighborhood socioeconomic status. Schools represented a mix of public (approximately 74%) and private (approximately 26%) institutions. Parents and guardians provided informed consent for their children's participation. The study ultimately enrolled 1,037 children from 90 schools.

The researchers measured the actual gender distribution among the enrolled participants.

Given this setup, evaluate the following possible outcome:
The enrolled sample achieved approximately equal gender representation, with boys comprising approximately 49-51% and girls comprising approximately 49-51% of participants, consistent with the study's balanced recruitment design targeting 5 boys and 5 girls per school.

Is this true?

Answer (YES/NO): NO